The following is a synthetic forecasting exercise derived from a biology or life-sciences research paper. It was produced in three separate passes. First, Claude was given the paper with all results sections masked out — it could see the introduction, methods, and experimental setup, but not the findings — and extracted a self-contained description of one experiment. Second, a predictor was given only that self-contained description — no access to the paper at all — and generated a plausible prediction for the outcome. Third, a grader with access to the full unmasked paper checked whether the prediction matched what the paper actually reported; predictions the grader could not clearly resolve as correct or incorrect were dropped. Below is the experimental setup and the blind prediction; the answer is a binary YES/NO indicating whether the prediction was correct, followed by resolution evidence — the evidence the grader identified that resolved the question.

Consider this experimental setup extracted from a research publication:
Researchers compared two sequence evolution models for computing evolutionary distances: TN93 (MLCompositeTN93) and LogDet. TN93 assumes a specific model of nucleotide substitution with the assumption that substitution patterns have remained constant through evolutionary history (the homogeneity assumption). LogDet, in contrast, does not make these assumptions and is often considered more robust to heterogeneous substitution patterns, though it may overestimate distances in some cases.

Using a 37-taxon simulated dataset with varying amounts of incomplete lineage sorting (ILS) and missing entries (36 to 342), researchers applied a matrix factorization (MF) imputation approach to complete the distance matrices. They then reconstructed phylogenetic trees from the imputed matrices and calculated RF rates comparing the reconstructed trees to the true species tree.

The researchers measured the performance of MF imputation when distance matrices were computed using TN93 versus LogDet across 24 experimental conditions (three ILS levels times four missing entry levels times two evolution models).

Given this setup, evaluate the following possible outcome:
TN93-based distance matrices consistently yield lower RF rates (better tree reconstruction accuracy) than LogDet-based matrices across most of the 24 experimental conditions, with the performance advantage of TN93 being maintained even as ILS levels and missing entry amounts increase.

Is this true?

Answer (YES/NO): YES